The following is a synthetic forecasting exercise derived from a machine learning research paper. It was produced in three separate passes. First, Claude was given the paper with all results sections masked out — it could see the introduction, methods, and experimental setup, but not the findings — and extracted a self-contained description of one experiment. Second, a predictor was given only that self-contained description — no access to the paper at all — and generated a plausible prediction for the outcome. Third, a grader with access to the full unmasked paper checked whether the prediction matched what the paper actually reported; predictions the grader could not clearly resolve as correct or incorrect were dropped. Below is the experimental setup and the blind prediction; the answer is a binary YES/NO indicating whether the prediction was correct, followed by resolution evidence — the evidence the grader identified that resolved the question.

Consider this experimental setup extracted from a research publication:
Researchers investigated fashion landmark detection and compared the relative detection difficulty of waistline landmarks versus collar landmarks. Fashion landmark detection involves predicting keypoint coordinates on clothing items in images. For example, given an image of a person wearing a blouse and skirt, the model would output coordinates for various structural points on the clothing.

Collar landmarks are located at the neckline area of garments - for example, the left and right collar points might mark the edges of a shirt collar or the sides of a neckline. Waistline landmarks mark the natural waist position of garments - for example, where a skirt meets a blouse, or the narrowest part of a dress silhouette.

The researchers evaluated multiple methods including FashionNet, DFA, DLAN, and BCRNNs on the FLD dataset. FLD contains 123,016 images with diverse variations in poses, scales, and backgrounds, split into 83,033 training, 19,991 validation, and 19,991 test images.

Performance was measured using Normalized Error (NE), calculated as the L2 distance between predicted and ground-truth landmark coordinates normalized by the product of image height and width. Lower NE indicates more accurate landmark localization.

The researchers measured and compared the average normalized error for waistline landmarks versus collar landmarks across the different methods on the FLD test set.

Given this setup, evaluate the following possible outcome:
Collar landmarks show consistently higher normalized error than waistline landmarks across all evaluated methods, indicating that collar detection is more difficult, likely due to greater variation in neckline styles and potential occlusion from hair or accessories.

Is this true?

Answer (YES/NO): NO